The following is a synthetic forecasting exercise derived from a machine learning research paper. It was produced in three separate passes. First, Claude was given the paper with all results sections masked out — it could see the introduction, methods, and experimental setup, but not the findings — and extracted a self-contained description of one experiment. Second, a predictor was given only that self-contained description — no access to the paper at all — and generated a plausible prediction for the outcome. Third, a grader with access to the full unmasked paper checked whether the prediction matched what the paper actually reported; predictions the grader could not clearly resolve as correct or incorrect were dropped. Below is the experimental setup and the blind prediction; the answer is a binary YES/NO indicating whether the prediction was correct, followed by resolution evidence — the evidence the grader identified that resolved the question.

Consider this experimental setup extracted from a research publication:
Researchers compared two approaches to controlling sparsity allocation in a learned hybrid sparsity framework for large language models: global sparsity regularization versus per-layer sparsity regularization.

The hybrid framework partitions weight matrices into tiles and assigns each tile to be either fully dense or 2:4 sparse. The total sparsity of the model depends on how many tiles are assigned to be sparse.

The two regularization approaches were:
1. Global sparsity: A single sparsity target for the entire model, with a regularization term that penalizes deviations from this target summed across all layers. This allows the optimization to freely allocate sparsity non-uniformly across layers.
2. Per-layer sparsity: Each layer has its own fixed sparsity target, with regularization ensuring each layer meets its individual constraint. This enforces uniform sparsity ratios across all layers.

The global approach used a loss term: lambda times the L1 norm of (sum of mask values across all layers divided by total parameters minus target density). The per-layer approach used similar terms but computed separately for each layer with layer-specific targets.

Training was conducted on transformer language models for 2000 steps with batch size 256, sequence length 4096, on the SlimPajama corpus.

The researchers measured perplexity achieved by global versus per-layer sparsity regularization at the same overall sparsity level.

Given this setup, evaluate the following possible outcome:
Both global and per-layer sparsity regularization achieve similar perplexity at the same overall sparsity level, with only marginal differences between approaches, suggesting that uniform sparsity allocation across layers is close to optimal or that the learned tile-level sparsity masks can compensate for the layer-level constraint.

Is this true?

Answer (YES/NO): NO